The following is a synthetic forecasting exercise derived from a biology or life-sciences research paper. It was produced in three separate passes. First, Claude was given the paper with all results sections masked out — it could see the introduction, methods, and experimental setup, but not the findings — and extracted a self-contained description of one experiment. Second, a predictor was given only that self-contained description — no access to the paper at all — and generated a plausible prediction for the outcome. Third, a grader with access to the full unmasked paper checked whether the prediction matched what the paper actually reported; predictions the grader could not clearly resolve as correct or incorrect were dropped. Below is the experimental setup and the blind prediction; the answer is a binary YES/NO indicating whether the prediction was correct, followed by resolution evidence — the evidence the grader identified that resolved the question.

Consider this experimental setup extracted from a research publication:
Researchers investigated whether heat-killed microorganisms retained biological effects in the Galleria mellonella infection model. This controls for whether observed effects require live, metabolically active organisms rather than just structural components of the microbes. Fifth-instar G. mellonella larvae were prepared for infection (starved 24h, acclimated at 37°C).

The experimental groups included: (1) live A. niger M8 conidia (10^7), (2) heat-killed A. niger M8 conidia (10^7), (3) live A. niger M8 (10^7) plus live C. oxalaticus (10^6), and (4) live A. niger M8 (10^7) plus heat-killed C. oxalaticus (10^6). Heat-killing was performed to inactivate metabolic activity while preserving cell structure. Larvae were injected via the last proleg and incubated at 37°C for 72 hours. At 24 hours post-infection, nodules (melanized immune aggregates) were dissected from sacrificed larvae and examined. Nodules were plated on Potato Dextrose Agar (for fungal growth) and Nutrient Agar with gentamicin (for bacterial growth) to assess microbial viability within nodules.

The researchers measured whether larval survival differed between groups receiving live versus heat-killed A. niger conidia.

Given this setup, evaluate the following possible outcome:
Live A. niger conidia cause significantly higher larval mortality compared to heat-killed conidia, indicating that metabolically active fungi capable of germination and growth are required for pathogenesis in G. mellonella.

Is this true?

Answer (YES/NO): YES